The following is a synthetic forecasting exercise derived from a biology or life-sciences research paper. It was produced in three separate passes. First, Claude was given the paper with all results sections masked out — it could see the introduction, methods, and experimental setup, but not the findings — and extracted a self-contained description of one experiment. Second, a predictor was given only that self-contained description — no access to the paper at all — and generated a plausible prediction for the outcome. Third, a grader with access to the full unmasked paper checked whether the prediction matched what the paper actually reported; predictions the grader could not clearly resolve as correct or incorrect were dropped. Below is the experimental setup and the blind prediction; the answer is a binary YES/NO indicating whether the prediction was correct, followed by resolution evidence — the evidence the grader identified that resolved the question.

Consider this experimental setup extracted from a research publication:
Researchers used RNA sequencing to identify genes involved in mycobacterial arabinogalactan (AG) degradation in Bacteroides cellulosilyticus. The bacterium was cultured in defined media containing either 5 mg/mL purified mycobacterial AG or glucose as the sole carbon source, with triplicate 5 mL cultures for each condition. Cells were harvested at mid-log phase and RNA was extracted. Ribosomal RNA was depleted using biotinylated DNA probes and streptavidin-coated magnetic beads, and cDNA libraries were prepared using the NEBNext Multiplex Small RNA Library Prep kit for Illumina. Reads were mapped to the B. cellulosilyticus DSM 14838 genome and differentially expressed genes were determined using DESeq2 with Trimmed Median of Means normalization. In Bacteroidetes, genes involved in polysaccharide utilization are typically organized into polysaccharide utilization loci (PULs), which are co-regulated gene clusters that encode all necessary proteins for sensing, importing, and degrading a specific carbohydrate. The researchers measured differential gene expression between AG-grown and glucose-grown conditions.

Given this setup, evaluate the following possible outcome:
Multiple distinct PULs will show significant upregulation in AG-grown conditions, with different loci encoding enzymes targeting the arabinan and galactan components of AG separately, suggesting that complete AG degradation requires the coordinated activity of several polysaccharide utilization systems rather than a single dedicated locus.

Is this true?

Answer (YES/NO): NO